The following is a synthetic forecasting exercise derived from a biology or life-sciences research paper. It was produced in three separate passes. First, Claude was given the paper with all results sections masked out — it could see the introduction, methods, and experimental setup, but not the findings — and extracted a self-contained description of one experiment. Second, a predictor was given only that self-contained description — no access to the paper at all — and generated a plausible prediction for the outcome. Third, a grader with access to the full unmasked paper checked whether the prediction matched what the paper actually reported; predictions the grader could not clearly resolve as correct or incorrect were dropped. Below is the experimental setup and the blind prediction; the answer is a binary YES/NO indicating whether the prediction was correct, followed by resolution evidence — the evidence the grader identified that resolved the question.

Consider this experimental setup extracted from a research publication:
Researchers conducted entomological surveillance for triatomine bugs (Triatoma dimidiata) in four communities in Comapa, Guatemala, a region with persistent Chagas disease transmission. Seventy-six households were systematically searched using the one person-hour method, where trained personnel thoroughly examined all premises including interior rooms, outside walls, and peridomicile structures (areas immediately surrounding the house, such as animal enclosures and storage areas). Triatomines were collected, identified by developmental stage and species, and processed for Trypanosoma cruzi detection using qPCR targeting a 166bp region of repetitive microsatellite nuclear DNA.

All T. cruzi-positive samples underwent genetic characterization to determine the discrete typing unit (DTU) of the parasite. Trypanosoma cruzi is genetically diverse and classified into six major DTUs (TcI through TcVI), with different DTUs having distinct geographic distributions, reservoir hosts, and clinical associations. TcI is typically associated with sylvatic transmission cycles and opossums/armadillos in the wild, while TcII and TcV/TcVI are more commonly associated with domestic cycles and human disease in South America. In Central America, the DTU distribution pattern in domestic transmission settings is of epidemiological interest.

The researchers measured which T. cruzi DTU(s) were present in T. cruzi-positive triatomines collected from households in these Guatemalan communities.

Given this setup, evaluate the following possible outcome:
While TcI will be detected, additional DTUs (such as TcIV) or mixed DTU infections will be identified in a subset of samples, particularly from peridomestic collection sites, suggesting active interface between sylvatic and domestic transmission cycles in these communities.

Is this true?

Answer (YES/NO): NO